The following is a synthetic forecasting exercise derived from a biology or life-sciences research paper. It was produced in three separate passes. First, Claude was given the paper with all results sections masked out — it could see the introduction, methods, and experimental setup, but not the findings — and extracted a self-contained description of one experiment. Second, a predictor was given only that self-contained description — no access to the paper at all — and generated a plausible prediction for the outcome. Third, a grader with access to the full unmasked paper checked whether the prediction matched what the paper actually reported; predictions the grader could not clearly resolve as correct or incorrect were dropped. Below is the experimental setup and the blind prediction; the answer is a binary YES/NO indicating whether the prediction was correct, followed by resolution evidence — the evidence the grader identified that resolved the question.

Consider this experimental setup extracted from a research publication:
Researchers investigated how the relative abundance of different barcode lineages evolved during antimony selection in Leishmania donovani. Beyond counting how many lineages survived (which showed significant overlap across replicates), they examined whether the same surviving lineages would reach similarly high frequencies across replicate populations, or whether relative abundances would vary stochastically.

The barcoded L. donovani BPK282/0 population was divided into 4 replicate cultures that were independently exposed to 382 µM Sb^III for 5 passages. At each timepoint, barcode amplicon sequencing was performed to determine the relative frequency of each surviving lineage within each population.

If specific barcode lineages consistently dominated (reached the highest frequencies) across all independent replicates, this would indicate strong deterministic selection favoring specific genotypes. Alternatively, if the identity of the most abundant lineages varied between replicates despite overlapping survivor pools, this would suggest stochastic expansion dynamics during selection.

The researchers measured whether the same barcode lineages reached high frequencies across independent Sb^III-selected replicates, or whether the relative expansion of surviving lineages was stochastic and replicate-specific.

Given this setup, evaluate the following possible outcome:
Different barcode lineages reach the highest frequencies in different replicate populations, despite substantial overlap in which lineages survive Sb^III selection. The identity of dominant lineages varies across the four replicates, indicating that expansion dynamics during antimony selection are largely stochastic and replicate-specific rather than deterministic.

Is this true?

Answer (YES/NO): YES